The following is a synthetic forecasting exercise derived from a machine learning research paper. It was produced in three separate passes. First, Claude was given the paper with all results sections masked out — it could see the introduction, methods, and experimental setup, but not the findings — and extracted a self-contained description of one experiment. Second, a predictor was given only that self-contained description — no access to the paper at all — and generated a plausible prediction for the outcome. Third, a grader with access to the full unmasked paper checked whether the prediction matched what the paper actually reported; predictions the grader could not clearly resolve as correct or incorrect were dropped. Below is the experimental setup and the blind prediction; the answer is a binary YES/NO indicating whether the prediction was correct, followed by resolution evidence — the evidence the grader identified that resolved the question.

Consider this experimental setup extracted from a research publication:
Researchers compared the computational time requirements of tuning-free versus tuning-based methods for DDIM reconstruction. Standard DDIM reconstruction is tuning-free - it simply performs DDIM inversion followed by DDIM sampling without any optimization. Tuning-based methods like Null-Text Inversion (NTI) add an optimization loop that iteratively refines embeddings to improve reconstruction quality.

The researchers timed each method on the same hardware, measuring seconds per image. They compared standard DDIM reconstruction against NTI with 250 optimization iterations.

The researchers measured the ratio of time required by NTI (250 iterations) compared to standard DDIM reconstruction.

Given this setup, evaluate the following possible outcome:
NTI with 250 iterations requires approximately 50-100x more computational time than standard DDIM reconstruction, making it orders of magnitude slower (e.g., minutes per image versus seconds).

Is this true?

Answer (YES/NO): NO